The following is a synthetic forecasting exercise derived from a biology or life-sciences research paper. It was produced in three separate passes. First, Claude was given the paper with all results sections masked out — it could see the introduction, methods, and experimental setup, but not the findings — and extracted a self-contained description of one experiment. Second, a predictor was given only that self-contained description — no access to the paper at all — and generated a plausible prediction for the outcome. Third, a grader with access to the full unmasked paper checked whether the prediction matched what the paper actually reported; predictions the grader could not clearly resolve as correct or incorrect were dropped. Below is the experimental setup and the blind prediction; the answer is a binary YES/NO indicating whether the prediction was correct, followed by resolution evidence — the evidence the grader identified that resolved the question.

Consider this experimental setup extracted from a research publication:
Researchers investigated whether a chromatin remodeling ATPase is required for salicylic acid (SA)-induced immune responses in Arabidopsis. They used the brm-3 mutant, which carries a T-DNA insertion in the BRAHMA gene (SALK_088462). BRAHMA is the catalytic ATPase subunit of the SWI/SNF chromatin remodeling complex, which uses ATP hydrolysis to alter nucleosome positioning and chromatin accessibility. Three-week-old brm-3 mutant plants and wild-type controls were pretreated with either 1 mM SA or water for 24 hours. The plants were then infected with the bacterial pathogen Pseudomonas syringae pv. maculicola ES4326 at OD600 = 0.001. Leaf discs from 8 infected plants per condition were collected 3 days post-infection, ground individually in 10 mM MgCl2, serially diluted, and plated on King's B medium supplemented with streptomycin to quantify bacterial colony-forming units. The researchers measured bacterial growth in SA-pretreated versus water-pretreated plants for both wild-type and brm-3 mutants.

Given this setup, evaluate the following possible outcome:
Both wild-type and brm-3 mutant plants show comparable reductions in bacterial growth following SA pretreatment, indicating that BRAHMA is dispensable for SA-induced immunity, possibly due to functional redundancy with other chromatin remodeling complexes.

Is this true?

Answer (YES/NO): NO